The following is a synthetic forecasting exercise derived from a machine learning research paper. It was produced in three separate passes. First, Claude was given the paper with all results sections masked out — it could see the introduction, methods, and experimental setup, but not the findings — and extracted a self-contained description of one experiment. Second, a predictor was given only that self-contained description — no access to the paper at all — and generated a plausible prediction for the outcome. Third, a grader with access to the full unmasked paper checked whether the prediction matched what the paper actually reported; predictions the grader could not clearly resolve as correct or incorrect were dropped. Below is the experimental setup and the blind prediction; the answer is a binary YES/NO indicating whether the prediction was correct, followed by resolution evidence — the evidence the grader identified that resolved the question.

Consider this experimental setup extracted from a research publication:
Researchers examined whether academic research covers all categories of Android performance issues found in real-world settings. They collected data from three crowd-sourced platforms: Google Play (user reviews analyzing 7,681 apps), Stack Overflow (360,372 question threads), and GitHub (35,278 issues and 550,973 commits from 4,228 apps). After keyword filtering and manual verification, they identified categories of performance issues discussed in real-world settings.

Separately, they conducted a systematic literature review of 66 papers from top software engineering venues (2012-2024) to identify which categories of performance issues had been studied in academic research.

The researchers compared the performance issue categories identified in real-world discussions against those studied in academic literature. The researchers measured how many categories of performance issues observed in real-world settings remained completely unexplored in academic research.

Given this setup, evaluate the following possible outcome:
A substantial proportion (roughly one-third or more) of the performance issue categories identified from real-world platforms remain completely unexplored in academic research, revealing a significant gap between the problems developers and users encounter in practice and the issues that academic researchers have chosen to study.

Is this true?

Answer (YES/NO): NO